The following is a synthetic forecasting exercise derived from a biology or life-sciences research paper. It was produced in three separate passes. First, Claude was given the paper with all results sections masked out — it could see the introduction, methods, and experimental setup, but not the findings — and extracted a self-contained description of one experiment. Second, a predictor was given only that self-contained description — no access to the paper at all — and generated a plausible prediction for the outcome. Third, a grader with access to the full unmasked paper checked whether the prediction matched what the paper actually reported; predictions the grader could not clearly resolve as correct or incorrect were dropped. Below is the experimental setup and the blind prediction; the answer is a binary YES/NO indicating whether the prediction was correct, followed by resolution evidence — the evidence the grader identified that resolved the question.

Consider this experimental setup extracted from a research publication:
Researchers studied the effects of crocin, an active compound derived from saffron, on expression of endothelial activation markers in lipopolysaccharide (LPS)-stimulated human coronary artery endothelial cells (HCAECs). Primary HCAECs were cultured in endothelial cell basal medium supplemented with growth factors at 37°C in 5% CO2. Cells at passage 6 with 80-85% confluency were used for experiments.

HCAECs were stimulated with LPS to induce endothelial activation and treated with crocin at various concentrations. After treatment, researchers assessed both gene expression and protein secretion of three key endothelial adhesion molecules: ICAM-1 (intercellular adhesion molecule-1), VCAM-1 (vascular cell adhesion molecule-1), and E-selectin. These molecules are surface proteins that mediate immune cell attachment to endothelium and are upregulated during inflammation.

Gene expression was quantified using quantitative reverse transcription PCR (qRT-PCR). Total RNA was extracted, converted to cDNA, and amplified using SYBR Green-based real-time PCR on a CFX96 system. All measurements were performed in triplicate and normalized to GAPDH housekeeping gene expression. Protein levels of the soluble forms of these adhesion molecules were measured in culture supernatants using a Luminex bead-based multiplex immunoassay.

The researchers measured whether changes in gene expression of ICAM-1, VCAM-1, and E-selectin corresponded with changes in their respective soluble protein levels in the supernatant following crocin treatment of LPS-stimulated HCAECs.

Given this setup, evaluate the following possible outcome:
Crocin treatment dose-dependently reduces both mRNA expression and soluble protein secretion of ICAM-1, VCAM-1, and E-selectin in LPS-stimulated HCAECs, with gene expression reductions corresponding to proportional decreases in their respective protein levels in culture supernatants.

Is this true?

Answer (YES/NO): NO